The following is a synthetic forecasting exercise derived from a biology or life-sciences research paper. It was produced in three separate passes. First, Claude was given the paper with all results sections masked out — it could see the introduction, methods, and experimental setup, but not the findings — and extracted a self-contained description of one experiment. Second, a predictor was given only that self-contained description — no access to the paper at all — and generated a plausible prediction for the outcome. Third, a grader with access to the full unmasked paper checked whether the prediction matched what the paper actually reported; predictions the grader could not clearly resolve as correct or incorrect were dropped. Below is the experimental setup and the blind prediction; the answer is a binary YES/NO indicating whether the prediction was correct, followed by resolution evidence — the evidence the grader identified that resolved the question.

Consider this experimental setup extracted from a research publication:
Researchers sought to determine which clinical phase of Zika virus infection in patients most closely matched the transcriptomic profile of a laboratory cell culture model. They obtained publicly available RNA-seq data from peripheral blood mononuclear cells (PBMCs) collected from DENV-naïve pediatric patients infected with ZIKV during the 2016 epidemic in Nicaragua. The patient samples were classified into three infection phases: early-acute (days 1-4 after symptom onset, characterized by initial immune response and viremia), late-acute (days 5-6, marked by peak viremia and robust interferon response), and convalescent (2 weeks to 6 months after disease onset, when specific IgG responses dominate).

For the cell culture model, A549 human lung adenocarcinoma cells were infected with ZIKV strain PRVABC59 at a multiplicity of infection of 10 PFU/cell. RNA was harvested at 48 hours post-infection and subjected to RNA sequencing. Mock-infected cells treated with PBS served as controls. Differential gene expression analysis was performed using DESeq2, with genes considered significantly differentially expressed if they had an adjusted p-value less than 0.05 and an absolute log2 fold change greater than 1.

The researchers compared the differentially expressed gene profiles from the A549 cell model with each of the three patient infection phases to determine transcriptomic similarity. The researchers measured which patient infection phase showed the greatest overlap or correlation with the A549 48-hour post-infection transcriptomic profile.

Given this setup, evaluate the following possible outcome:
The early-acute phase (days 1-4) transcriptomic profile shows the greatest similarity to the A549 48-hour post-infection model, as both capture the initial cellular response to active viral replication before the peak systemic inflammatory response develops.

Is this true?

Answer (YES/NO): YES